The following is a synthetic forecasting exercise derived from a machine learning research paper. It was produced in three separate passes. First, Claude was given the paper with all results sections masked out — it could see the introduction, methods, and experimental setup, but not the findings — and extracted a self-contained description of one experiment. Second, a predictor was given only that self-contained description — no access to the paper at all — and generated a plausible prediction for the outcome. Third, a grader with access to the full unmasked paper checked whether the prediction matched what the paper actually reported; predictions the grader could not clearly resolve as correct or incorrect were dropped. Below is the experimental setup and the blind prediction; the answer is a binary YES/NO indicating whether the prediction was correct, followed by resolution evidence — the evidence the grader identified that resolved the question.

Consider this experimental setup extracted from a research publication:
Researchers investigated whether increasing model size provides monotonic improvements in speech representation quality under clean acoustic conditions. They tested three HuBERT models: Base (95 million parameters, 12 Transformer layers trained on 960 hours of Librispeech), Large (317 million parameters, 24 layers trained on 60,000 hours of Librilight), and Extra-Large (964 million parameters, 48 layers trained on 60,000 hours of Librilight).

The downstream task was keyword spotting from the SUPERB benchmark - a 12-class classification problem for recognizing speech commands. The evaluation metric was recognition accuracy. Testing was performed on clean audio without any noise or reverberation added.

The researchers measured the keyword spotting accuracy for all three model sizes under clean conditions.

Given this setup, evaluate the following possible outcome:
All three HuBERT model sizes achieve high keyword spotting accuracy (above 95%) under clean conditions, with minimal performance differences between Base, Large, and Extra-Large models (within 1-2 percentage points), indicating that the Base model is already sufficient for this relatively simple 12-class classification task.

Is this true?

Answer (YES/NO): YES